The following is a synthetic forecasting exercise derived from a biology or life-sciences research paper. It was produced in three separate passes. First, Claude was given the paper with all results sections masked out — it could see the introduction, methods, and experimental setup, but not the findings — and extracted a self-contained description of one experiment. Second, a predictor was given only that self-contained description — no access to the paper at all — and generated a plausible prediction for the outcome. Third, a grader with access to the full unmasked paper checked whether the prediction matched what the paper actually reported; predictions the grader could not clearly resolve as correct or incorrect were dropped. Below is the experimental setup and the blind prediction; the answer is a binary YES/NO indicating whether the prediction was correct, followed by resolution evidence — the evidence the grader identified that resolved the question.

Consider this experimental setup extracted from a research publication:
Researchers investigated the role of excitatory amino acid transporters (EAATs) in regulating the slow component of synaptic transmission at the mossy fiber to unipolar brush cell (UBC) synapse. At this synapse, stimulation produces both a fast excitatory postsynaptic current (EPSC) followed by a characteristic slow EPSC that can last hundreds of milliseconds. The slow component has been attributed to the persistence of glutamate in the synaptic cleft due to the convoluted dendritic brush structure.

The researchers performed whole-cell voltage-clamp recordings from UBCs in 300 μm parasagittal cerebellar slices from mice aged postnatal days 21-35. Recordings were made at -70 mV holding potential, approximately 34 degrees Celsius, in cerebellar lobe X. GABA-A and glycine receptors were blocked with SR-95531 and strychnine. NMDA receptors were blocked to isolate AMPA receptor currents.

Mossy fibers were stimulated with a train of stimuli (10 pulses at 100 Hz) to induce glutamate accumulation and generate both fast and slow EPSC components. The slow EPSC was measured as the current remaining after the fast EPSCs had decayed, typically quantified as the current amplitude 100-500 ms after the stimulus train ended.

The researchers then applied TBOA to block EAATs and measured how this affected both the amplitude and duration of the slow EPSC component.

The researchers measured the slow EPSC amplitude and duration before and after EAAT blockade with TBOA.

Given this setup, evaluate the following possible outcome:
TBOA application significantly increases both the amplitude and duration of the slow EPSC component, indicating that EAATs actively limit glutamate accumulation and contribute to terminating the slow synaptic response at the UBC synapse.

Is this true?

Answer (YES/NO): NO